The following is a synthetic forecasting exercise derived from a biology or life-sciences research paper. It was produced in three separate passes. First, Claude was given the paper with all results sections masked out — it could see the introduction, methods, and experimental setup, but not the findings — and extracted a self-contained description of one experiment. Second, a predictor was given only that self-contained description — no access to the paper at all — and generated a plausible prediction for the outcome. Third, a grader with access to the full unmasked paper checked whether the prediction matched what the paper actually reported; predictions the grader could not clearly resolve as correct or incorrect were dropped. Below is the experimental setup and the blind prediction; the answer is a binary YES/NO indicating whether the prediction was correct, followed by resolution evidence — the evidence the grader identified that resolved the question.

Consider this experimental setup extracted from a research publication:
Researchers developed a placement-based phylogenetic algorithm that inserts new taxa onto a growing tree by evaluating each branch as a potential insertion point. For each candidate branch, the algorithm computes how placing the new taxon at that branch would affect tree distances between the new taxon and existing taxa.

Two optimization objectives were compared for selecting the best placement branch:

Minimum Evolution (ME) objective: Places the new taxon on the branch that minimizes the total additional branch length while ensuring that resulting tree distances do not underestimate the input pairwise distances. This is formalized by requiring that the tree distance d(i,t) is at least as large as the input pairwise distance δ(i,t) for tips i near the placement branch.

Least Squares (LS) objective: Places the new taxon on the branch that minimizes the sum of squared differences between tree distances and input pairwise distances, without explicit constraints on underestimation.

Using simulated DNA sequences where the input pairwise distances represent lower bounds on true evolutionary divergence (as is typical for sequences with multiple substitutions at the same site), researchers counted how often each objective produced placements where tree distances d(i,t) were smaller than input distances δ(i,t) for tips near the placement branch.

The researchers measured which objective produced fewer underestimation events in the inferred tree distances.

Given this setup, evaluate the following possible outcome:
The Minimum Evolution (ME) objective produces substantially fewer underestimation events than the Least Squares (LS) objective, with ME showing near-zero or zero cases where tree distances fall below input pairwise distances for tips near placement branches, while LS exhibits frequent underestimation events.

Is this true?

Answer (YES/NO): YES